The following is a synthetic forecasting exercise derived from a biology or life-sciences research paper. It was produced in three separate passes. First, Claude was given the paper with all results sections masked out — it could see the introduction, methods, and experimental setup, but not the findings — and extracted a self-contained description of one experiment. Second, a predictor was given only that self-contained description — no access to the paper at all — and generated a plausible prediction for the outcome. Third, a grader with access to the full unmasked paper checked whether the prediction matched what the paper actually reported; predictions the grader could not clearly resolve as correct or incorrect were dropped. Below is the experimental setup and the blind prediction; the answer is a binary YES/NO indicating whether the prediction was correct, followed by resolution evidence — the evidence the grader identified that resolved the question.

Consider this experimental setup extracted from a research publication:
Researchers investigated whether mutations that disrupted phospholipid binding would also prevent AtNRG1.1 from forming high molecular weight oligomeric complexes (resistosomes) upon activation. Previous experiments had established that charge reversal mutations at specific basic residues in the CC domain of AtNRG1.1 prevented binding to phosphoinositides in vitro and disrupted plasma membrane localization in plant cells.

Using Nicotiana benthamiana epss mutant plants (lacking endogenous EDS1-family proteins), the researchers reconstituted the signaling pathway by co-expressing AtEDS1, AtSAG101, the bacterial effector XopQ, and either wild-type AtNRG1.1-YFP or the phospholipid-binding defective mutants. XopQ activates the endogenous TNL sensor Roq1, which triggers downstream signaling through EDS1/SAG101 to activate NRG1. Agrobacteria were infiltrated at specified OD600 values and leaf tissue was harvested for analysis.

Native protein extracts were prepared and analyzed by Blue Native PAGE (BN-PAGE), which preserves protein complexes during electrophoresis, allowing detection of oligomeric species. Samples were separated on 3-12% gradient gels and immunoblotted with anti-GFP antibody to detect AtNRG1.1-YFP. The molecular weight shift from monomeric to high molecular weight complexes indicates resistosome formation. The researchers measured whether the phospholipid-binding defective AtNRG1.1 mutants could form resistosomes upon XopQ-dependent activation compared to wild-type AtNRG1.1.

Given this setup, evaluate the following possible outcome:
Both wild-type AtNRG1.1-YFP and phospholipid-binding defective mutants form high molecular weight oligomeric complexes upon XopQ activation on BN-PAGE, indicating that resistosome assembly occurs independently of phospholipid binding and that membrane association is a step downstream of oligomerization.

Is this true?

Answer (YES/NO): NO